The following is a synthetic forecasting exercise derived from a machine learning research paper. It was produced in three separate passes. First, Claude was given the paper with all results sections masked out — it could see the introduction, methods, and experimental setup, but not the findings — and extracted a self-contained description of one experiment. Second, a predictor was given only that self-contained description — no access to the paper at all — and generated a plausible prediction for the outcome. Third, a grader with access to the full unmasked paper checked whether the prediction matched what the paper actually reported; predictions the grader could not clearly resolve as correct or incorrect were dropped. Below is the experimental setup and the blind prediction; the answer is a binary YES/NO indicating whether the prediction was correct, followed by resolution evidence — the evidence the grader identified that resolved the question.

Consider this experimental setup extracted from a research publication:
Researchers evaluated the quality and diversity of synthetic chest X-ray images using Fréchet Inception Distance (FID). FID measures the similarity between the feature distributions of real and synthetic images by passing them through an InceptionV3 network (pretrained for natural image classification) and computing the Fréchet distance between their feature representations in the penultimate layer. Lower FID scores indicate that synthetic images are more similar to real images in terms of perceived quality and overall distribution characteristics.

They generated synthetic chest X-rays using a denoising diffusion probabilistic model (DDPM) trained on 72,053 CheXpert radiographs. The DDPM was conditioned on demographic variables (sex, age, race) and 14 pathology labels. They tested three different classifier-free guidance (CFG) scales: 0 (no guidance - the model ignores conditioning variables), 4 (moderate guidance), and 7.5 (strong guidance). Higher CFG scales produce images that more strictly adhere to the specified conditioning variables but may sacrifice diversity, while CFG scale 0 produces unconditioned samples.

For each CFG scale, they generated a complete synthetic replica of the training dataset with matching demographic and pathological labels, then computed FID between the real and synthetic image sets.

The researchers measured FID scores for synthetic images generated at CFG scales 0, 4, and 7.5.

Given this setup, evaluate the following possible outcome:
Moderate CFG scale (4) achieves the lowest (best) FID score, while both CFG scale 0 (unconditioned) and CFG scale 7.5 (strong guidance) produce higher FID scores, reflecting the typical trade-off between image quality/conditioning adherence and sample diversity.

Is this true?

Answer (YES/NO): NO